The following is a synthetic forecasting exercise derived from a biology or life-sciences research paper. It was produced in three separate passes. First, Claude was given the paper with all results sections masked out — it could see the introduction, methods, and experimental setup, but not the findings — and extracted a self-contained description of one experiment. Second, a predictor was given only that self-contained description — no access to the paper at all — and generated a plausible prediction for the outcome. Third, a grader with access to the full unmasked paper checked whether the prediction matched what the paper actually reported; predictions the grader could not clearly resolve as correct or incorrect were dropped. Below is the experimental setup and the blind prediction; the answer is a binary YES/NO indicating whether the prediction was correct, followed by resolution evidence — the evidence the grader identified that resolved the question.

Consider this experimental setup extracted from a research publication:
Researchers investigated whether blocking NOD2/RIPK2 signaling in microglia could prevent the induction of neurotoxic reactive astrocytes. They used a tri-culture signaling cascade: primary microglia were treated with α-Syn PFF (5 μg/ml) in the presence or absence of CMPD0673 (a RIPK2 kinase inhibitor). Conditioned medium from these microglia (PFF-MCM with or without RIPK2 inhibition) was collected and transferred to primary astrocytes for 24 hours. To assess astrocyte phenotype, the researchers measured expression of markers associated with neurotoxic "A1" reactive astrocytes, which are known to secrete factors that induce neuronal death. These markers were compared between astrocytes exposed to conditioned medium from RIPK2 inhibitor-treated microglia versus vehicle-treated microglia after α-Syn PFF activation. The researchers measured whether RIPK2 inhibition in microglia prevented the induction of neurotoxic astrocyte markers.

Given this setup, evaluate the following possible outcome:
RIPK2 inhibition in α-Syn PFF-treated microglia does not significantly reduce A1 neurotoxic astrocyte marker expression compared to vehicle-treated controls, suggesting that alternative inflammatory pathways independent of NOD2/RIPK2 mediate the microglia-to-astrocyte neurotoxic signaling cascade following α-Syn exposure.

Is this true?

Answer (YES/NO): NO